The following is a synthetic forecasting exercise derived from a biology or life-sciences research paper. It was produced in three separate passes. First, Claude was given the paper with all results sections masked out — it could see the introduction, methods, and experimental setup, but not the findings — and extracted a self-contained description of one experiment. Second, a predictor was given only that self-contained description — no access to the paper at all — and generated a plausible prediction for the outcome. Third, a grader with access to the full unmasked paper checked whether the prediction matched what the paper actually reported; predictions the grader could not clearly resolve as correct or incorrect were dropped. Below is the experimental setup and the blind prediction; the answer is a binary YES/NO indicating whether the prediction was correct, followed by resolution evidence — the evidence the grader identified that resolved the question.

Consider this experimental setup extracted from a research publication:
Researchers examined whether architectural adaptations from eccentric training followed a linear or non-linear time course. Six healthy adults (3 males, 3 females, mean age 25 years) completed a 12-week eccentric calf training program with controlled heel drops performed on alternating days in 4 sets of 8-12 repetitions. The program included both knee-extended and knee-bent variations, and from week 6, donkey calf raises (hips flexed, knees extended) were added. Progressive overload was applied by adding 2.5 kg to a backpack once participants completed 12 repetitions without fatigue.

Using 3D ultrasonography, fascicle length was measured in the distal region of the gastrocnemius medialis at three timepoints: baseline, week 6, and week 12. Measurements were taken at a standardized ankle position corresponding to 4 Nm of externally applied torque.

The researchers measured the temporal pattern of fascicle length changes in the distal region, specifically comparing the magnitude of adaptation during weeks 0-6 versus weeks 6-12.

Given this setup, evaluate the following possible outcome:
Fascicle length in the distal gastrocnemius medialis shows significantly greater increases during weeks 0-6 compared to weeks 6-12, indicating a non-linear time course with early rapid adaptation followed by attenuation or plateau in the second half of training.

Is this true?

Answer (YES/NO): NO